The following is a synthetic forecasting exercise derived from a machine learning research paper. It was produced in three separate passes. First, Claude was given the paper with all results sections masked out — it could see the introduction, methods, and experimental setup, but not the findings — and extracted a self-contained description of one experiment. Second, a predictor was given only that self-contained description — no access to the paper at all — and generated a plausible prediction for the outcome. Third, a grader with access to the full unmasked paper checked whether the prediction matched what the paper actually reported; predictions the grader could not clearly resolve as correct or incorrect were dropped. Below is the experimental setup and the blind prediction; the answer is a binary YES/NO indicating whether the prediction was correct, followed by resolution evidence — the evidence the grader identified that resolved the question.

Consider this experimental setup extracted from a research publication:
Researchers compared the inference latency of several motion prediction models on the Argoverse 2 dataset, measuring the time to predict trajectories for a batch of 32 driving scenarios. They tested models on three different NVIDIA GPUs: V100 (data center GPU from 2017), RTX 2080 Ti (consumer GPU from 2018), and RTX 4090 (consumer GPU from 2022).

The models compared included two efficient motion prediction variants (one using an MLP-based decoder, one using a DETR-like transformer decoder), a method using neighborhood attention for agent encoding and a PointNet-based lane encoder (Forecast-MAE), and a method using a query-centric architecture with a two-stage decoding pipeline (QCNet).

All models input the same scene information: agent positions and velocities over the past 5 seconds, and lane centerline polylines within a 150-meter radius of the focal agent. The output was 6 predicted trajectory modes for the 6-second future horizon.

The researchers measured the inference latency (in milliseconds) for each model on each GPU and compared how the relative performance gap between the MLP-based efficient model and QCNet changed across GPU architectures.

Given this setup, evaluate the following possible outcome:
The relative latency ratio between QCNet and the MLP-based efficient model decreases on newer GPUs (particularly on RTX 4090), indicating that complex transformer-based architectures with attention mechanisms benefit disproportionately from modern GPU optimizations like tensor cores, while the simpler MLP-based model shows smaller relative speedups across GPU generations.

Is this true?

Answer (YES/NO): NO